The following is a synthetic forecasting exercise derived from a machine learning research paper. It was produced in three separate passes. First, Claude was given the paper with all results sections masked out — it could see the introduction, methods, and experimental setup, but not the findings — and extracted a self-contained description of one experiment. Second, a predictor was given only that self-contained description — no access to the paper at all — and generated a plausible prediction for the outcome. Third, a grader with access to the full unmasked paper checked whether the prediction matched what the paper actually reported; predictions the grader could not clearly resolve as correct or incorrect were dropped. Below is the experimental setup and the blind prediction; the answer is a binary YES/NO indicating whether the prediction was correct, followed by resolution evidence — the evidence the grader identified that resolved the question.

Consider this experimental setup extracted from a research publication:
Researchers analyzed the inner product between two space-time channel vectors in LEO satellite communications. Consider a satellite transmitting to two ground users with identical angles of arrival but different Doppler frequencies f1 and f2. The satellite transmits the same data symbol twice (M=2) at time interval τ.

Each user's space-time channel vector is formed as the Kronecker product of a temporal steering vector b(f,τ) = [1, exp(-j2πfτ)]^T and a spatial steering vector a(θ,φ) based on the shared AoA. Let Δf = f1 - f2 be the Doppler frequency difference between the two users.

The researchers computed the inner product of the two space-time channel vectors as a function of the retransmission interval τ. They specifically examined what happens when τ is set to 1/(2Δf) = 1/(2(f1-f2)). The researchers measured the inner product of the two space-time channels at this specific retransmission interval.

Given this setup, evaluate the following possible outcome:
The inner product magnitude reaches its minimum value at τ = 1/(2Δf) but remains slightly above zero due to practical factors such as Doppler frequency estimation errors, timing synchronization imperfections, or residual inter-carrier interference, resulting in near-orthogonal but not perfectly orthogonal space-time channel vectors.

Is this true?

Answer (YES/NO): NO